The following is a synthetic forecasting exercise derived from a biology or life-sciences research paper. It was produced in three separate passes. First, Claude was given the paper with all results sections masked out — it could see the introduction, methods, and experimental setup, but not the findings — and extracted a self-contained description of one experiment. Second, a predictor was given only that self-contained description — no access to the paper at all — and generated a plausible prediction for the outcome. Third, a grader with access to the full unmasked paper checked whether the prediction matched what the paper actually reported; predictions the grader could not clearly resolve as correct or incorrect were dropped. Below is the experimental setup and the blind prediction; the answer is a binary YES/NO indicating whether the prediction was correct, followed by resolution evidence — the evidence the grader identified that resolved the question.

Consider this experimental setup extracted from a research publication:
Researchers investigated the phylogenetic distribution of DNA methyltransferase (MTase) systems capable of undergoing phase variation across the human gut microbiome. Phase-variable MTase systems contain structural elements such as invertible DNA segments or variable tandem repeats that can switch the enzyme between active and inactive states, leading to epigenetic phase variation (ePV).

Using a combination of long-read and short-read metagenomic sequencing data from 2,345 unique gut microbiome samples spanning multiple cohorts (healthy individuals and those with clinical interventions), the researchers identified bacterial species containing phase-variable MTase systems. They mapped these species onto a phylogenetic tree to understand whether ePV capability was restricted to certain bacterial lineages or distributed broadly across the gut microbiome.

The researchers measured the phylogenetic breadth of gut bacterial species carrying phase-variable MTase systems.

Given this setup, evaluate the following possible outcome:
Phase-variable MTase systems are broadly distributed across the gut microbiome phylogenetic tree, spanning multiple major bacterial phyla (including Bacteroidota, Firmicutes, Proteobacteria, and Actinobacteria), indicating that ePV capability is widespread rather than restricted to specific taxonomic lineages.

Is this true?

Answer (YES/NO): YES